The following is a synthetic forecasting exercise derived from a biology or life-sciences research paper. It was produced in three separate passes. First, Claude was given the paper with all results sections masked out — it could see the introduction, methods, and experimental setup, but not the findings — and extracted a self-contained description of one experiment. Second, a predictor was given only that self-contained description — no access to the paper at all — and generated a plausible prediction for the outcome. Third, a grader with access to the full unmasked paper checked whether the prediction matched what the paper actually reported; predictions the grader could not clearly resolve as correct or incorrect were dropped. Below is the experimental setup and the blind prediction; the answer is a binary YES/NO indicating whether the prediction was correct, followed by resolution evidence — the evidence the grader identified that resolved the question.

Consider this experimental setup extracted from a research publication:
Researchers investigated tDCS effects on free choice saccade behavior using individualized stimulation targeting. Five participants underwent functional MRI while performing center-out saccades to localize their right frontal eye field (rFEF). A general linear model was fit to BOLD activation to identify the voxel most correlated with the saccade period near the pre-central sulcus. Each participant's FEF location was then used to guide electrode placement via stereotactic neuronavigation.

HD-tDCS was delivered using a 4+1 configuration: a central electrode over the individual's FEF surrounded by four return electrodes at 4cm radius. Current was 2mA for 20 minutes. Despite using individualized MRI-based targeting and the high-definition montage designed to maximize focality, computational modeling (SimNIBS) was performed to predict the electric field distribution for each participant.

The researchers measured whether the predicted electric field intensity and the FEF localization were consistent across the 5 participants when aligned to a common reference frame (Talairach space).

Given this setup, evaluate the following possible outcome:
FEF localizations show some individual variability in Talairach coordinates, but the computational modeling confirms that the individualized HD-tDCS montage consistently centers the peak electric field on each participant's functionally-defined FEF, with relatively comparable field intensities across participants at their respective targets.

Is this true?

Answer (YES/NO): NO